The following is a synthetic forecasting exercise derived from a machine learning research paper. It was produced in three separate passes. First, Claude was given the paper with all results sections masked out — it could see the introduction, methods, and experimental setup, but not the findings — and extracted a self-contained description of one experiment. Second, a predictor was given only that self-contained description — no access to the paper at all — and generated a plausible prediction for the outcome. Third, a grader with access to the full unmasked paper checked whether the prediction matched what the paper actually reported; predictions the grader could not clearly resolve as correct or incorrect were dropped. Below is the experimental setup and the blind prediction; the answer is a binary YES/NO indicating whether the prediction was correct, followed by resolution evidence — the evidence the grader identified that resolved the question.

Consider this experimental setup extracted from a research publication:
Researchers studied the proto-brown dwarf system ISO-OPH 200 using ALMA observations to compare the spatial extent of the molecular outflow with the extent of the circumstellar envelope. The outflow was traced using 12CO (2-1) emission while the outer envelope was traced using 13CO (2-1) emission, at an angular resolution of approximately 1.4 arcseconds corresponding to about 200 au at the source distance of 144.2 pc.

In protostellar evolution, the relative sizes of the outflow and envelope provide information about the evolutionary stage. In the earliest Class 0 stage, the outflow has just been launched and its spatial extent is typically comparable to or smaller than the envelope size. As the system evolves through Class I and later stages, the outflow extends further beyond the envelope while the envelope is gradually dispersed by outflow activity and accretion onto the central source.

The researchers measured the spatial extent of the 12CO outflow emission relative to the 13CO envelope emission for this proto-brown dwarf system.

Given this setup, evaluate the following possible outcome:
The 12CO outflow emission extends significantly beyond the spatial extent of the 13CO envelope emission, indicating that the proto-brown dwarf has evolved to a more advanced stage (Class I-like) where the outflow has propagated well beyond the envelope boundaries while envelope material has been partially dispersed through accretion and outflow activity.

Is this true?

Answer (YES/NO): NO